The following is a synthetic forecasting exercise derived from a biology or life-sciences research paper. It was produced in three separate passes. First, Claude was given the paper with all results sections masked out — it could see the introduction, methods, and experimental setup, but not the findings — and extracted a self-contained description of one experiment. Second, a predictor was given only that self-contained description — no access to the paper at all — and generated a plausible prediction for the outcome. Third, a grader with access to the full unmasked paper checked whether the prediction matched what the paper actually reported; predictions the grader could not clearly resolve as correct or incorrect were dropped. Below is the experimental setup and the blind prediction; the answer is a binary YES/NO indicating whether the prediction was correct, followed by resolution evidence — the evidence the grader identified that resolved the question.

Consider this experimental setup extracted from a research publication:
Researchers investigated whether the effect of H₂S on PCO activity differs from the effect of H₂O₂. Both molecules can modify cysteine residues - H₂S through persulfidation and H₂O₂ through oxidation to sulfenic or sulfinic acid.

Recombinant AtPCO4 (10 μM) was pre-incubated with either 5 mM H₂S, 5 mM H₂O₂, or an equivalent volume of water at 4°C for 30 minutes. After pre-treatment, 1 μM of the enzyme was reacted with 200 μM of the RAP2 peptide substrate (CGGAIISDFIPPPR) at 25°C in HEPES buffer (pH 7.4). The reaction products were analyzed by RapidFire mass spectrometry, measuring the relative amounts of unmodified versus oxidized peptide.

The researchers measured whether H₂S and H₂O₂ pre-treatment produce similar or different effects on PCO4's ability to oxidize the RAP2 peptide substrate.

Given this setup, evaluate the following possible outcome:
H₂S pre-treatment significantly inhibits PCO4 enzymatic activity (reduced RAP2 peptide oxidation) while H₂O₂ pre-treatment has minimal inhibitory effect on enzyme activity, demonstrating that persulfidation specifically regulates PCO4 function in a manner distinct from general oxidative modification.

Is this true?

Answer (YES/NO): NO